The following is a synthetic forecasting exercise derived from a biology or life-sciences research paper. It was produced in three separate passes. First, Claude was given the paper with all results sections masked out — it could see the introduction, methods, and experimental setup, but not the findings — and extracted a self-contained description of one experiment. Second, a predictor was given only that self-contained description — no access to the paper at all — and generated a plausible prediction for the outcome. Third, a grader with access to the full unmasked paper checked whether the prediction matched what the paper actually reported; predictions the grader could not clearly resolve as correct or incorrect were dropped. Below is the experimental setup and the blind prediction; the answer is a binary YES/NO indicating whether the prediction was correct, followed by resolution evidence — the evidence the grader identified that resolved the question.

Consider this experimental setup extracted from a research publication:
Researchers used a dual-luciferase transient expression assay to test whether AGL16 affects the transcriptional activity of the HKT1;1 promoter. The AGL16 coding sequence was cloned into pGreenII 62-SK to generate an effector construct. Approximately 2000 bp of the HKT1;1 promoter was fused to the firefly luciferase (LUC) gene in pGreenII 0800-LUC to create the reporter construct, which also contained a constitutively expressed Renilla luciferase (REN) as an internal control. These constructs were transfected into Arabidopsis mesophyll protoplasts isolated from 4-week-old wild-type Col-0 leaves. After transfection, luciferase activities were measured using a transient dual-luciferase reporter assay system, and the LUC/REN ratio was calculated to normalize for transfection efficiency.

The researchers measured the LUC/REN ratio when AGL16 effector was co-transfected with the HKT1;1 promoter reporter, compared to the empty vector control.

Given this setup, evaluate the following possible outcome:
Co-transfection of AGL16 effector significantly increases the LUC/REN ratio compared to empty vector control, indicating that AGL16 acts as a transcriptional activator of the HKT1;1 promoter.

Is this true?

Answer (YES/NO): NO